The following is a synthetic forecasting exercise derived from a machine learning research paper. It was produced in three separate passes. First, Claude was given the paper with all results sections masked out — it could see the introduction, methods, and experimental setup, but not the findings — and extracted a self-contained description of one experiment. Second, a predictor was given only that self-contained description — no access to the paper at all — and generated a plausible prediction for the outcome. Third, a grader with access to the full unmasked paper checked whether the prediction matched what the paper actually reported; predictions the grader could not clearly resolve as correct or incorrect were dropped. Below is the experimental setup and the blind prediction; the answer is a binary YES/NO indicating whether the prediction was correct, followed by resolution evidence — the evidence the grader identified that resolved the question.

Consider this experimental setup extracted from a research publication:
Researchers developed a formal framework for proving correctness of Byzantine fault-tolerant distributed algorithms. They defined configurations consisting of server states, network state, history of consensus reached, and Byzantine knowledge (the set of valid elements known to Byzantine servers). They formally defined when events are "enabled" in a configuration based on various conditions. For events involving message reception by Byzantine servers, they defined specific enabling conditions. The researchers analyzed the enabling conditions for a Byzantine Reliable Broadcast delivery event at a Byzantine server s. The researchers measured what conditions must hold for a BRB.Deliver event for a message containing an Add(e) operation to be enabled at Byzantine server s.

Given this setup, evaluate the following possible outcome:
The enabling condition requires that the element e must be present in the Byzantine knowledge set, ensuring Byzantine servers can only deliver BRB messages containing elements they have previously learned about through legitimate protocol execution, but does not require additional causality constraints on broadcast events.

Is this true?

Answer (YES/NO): NO